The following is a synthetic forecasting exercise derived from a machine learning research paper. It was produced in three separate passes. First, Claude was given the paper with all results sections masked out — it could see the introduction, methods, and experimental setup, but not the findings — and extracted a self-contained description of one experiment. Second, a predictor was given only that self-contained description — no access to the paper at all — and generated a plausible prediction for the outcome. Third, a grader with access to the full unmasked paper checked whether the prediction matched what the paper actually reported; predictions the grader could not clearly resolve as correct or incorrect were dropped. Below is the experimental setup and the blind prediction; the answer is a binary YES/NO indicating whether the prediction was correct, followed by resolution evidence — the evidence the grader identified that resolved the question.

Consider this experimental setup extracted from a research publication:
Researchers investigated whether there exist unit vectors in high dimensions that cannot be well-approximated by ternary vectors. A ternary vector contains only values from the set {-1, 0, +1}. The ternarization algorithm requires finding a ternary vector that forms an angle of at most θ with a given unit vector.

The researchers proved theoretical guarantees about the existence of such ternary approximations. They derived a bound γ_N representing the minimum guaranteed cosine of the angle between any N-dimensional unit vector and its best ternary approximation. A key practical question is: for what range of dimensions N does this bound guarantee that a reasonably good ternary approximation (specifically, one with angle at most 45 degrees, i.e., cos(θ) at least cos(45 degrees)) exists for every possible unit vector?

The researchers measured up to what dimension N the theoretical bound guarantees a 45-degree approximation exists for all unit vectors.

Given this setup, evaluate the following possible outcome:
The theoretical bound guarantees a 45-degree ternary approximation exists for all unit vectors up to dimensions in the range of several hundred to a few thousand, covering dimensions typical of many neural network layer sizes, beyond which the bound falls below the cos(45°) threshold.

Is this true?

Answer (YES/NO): NO